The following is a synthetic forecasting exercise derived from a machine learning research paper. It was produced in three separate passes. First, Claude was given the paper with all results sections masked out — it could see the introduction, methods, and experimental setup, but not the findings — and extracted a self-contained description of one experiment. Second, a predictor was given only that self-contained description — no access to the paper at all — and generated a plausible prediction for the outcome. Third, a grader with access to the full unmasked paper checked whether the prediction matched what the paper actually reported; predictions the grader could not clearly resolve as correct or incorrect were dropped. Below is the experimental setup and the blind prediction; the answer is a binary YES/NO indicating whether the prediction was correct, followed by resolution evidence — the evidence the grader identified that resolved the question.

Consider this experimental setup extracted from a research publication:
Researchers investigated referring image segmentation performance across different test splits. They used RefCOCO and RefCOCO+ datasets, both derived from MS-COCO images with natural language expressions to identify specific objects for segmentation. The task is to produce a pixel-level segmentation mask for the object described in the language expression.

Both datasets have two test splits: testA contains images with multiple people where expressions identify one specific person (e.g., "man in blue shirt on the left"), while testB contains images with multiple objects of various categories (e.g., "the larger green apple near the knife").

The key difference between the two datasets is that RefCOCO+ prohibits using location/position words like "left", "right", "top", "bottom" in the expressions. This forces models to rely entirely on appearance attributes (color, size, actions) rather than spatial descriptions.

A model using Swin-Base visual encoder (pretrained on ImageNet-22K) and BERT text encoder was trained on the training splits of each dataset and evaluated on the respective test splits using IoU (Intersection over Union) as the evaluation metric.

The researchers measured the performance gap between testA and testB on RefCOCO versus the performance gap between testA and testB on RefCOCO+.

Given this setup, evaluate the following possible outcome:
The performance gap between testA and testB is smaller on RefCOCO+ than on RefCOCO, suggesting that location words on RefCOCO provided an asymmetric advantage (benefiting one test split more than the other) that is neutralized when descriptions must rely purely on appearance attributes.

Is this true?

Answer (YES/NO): NO